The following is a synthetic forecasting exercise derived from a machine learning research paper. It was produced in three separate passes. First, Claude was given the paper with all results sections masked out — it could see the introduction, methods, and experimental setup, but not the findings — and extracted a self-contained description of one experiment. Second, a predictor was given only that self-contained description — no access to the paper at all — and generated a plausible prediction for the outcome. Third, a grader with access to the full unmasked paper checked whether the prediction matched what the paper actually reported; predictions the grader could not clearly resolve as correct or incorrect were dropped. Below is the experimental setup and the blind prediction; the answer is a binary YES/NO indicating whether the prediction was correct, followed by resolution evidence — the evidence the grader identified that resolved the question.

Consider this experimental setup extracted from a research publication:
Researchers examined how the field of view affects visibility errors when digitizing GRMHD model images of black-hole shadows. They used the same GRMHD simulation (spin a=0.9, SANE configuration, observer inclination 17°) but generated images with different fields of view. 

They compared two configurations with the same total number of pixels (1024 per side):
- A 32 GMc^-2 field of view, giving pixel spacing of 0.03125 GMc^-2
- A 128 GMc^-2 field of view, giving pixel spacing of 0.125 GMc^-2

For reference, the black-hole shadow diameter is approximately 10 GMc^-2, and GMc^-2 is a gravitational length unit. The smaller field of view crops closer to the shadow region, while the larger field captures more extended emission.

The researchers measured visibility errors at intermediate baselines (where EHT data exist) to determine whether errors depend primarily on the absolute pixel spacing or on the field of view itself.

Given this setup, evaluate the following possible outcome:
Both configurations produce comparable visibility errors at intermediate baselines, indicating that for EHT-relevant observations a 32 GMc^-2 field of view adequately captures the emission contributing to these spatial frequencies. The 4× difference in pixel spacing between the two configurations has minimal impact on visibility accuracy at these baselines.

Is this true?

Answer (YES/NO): NO